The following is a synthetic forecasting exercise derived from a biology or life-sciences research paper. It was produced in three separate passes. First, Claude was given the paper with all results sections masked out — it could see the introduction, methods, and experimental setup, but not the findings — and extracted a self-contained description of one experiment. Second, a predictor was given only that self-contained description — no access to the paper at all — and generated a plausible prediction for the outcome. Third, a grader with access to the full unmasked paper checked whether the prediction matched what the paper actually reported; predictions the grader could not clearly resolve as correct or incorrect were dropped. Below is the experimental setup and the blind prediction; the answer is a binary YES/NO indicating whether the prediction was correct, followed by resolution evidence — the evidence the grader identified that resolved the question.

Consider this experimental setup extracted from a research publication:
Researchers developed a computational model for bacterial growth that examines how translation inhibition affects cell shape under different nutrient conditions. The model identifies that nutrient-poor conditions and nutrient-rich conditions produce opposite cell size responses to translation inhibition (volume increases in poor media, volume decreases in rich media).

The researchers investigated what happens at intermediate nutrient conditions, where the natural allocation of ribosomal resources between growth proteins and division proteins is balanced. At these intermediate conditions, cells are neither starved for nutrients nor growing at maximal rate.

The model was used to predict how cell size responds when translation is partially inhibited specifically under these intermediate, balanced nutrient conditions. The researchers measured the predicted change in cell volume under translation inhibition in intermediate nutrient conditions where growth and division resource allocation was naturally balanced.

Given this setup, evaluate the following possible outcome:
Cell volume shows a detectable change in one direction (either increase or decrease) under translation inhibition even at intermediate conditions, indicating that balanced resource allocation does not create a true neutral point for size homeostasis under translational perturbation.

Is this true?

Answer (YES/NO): NO